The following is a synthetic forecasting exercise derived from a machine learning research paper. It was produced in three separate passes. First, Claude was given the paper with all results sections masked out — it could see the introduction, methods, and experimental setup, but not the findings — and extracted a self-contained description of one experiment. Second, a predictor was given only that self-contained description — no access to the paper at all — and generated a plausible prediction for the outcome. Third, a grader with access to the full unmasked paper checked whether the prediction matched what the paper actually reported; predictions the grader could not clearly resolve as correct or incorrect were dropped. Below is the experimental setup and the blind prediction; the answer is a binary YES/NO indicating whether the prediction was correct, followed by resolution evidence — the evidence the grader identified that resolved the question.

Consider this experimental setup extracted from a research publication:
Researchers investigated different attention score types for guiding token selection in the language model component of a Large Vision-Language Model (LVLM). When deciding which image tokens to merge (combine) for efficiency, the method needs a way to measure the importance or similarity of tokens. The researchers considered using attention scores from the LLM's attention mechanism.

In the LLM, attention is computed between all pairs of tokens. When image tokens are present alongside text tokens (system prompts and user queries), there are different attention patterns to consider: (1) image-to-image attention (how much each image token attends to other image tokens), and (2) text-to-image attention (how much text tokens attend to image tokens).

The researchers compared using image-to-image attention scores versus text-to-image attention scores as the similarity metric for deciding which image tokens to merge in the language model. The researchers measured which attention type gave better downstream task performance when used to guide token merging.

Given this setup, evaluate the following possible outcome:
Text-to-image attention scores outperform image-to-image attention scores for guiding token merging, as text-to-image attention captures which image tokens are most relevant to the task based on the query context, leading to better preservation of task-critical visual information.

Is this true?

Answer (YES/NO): NO